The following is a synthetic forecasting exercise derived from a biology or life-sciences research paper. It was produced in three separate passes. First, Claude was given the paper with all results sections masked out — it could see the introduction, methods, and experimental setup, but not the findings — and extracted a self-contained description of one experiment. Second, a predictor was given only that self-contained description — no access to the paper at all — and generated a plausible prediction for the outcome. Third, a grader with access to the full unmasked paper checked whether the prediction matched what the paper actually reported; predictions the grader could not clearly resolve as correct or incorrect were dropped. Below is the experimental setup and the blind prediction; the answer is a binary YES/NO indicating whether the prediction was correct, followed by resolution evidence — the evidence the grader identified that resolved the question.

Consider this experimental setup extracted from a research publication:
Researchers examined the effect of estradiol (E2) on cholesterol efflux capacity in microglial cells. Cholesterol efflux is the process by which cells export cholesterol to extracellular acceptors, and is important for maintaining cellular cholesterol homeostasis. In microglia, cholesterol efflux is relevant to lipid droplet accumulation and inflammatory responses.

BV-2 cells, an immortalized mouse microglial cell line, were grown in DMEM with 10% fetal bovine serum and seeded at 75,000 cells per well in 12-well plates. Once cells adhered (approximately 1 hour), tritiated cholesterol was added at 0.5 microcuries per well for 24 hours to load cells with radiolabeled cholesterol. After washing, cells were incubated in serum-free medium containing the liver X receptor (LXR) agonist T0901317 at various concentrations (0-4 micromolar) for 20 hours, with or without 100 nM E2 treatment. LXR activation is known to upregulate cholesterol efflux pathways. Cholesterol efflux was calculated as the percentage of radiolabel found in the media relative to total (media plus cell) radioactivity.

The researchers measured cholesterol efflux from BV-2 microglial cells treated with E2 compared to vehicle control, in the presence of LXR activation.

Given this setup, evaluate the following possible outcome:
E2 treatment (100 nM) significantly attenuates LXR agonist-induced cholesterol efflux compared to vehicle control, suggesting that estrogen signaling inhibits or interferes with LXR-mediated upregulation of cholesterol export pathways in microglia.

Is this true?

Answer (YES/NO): YES